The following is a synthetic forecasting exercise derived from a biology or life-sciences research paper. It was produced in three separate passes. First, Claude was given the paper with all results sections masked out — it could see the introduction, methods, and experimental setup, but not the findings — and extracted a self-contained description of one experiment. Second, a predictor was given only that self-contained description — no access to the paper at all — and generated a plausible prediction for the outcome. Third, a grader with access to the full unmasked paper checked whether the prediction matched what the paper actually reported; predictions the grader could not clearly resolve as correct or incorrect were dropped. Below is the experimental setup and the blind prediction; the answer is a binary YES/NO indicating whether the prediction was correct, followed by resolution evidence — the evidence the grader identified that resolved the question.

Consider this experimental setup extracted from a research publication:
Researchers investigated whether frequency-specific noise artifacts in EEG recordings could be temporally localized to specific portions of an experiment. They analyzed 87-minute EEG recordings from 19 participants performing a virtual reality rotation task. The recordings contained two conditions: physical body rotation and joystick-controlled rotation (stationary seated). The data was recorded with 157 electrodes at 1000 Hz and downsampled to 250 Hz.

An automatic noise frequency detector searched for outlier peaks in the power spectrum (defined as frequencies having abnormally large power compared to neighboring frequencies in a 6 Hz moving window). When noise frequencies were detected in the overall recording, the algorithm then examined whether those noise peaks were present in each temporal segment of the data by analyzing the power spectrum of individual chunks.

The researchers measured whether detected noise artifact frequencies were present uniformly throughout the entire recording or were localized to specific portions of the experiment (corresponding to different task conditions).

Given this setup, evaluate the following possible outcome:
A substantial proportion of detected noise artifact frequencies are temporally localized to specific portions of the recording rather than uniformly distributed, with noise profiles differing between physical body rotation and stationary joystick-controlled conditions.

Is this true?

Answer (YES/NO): YES